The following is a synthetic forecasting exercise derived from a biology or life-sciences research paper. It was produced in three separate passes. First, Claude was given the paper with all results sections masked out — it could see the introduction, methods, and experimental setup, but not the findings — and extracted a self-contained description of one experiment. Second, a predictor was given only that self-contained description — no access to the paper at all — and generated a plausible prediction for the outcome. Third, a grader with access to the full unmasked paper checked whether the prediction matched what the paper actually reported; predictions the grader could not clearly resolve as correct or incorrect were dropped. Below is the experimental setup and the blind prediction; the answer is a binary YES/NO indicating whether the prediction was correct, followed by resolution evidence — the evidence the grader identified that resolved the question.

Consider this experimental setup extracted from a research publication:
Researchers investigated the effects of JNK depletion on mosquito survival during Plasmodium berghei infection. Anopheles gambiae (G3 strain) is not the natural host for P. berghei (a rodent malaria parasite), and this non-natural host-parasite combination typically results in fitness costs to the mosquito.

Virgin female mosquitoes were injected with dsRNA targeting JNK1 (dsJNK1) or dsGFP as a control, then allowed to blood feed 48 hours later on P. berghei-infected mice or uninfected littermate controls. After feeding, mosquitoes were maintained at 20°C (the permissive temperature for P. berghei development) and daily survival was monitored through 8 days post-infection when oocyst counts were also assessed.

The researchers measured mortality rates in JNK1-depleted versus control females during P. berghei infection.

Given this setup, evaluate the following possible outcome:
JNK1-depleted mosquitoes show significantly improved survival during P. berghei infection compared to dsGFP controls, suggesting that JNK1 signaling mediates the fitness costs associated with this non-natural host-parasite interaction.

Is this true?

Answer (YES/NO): YES